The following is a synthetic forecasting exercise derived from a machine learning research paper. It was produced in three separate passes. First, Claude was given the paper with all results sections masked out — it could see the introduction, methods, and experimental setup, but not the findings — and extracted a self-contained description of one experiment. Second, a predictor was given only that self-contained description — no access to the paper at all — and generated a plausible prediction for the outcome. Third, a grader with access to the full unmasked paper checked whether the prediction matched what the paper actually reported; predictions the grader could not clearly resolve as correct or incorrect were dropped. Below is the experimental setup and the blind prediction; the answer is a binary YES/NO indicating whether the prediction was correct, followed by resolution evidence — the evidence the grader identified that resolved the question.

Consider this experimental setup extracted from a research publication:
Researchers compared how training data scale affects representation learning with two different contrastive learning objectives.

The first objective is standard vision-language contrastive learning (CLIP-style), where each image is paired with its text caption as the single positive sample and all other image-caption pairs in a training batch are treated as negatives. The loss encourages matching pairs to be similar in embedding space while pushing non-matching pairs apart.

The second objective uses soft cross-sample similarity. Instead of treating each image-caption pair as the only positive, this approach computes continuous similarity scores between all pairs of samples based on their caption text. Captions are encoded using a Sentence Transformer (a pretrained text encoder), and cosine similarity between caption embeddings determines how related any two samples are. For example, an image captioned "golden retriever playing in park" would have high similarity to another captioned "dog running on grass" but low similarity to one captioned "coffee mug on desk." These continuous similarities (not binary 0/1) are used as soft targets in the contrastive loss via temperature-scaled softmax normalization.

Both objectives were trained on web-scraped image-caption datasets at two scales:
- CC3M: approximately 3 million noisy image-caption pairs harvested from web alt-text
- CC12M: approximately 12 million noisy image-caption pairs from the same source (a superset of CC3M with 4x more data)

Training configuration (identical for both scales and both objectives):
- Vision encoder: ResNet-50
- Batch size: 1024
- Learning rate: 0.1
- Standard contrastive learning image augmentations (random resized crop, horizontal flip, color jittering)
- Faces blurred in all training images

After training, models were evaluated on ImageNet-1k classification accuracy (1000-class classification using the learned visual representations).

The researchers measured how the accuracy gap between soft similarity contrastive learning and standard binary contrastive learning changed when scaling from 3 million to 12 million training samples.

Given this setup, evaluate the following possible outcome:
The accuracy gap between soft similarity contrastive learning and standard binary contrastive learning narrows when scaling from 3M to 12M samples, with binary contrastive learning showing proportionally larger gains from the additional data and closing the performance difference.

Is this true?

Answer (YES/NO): YES